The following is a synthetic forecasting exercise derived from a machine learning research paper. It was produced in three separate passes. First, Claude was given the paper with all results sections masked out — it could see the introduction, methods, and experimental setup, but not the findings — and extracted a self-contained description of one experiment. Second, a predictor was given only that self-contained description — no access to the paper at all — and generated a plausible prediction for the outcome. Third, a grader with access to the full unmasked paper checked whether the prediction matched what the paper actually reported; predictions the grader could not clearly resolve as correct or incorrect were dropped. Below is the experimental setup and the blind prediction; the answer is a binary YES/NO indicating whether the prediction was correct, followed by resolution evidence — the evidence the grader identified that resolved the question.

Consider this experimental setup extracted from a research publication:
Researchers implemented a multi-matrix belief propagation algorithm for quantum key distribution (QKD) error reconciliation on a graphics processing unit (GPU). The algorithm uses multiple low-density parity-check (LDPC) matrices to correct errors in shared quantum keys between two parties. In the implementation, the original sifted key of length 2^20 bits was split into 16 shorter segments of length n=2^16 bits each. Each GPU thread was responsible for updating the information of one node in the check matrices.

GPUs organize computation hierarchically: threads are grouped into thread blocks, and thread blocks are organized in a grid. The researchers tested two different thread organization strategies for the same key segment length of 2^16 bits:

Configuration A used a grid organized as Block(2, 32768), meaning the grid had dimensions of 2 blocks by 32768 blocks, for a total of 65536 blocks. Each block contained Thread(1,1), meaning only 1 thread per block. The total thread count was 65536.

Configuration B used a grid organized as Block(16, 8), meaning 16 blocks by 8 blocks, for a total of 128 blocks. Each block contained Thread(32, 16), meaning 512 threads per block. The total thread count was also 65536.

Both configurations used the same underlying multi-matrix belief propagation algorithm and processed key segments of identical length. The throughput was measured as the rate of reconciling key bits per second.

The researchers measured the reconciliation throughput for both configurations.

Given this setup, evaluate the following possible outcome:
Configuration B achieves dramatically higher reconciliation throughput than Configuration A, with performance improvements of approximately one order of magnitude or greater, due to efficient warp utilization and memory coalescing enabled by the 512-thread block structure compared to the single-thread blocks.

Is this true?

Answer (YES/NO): NO